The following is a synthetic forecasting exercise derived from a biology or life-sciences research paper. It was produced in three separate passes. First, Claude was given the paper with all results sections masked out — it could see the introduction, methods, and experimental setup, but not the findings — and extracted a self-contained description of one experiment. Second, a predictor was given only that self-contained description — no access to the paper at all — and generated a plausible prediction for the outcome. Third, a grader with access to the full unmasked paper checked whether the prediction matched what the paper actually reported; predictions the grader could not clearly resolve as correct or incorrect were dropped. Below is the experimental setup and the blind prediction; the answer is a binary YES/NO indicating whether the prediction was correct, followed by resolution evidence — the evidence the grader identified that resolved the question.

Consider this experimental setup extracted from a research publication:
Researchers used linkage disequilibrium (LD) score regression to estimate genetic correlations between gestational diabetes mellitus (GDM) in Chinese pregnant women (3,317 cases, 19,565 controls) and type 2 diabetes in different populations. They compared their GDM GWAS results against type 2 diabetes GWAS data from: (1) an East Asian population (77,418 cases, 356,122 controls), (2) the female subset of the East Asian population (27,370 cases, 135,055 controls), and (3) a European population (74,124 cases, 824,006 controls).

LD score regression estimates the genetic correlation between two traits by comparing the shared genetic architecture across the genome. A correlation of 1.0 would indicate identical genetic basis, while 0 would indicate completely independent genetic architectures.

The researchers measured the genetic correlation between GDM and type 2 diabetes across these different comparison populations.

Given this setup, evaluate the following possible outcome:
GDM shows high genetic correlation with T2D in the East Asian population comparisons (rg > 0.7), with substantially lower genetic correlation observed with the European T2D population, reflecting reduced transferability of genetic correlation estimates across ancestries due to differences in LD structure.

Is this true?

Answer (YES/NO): YES